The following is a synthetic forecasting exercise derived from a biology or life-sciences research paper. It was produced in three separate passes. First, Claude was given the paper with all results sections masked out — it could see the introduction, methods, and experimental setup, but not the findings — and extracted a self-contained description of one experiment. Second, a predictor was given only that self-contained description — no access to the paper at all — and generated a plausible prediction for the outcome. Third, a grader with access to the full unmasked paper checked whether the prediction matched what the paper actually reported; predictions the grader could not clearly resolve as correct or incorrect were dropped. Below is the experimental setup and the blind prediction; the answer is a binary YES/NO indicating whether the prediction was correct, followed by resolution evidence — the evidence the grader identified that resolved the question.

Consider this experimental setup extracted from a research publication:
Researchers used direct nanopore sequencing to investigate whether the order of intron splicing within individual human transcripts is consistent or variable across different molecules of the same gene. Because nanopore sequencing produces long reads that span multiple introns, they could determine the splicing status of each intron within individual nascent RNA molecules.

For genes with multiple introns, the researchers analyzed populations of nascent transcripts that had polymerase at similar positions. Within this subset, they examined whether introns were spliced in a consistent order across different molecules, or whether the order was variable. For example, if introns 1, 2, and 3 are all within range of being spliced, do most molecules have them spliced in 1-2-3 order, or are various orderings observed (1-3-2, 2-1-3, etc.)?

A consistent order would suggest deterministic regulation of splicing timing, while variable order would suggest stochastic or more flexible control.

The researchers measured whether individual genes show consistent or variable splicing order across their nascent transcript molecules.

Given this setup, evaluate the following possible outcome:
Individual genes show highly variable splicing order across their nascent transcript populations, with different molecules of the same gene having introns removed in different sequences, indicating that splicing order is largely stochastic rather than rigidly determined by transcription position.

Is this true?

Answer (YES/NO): NO